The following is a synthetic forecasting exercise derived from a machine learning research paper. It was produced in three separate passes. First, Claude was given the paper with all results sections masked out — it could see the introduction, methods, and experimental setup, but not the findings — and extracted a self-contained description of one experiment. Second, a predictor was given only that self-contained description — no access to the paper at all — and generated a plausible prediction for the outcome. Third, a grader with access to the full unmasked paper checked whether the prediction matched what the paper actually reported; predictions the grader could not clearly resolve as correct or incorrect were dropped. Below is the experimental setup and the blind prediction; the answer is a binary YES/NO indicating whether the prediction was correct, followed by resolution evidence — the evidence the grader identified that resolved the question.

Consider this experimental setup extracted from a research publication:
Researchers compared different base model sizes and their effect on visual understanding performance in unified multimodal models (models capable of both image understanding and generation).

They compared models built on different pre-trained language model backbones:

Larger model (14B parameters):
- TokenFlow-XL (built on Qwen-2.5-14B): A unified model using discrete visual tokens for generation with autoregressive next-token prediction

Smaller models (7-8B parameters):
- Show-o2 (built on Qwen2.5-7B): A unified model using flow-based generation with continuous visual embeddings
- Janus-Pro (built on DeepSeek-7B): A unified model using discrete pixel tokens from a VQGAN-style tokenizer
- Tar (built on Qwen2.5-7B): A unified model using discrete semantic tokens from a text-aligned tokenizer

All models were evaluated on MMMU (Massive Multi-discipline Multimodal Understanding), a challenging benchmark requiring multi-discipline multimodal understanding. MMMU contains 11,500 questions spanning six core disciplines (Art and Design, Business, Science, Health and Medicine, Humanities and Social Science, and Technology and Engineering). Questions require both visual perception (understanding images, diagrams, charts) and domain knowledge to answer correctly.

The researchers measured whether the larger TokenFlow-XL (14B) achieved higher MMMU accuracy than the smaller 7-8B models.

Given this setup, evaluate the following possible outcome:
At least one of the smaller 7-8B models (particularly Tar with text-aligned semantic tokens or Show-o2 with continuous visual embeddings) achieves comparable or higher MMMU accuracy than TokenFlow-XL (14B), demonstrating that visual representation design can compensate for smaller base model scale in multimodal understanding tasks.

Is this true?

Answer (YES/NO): YES